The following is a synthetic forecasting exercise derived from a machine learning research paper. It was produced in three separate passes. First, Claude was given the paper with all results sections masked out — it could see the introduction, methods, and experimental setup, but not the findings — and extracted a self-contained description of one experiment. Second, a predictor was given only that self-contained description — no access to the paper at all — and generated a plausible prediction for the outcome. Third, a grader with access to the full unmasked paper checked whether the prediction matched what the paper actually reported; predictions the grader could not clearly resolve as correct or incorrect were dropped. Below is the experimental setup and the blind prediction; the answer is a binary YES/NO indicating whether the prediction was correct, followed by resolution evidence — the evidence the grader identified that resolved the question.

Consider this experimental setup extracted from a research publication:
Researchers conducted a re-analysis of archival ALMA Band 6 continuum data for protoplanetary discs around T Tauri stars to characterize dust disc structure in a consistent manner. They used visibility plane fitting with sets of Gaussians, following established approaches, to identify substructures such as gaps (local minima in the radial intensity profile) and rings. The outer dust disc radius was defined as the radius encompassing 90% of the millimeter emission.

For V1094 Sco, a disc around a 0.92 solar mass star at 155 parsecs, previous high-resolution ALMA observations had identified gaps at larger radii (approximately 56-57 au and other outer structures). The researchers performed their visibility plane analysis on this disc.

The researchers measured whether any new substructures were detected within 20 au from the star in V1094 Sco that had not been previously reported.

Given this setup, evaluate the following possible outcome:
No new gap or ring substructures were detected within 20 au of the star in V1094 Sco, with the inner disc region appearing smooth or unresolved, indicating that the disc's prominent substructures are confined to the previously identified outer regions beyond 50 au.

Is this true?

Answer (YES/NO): NO